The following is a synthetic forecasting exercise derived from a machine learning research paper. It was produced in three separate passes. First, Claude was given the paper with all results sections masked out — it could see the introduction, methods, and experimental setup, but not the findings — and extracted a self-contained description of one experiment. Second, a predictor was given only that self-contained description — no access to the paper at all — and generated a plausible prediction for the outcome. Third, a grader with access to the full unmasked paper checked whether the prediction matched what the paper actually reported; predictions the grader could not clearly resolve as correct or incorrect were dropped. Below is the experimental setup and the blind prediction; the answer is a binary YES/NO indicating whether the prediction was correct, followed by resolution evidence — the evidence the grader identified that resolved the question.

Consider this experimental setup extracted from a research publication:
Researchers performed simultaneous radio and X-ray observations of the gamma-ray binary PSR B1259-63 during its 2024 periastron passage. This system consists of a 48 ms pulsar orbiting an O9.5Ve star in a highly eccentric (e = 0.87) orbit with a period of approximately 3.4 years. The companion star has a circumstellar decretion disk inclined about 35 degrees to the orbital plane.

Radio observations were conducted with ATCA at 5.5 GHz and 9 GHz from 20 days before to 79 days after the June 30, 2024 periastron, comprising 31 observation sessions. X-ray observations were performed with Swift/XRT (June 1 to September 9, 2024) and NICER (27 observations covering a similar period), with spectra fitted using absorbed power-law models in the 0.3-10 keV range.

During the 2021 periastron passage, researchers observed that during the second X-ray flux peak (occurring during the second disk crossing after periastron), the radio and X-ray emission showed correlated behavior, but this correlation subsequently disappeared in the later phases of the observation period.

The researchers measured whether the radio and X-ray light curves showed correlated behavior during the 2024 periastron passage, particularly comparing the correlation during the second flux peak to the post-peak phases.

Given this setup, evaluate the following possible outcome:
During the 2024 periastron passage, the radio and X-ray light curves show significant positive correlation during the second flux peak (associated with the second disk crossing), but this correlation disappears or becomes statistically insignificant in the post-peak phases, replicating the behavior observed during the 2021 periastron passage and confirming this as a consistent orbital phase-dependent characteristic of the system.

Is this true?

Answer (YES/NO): NO